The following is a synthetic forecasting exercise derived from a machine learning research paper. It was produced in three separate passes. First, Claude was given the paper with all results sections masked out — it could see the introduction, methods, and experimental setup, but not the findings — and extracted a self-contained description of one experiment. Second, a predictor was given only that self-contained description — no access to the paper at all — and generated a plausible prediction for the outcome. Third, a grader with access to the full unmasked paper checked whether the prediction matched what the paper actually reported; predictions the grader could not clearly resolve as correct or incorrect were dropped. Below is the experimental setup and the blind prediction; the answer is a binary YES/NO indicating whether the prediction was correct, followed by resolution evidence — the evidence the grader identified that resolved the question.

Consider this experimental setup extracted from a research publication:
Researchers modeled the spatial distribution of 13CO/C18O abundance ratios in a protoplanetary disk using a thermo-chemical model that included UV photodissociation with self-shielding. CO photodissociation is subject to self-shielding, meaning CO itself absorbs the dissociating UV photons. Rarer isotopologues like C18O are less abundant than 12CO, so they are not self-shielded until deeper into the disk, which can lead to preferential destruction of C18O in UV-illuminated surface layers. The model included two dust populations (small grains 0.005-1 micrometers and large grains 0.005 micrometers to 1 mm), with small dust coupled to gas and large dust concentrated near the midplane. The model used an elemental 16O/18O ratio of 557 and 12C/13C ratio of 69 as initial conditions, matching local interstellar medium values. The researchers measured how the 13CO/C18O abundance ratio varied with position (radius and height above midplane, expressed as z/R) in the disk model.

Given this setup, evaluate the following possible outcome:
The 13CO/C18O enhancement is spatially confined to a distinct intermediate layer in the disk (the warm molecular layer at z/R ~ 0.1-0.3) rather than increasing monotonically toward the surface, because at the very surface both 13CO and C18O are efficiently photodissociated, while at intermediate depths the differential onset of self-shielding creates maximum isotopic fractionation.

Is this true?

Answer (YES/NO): NO